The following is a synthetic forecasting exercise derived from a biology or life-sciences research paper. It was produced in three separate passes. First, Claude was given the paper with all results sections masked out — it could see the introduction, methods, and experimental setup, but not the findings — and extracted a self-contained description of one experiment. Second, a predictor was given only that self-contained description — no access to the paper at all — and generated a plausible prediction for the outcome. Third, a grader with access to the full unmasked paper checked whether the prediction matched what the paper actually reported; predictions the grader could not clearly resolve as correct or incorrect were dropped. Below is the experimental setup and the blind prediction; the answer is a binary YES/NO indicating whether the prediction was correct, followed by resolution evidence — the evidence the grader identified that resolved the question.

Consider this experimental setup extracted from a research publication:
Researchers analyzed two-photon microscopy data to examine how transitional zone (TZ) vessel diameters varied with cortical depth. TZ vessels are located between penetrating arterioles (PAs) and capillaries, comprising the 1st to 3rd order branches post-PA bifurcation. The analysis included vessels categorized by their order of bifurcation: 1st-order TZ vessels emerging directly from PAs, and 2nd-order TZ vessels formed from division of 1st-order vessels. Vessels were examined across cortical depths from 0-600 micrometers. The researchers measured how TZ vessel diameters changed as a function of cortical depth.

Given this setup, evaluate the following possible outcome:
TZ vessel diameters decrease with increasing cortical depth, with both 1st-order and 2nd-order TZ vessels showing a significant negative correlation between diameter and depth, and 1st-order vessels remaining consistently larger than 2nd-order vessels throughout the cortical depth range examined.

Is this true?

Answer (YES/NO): NO